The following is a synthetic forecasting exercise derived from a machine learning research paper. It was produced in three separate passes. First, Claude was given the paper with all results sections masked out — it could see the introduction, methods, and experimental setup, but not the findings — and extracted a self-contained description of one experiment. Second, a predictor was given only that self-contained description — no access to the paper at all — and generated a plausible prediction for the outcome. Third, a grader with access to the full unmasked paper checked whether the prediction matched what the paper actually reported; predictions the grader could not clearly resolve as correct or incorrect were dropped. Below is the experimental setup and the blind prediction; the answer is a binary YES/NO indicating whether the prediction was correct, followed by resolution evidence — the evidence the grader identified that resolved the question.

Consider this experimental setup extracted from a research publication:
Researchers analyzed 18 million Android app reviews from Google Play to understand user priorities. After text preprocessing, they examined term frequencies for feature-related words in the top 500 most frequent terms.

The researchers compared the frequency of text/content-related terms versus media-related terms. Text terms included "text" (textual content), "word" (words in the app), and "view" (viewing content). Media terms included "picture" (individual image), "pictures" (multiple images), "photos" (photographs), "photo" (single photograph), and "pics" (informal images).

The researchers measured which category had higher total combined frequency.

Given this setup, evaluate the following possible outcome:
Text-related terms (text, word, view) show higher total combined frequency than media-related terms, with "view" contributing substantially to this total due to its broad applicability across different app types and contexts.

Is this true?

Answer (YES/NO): NO